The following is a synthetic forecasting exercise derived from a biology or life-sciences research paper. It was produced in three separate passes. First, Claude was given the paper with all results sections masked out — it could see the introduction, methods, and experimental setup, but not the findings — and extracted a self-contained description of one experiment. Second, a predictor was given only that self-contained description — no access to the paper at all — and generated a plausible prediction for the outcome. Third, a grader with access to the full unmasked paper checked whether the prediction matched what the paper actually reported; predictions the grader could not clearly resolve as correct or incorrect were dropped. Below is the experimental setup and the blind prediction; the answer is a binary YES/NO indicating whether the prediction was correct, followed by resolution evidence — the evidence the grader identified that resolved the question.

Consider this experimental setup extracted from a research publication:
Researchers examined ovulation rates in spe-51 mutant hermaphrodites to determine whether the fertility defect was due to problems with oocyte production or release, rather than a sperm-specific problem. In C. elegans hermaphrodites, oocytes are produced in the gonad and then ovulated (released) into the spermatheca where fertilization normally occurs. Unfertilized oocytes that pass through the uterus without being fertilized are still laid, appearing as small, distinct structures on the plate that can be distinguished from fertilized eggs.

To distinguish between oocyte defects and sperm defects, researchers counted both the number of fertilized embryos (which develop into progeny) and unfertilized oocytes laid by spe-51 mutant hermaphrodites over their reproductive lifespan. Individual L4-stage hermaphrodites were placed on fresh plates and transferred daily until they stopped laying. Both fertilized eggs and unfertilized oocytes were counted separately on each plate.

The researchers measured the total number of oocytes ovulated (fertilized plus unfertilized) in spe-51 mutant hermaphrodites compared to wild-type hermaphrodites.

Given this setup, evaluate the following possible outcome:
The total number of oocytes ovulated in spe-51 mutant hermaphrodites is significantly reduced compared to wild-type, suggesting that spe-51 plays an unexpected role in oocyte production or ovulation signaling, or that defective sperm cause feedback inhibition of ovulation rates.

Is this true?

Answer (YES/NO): NO